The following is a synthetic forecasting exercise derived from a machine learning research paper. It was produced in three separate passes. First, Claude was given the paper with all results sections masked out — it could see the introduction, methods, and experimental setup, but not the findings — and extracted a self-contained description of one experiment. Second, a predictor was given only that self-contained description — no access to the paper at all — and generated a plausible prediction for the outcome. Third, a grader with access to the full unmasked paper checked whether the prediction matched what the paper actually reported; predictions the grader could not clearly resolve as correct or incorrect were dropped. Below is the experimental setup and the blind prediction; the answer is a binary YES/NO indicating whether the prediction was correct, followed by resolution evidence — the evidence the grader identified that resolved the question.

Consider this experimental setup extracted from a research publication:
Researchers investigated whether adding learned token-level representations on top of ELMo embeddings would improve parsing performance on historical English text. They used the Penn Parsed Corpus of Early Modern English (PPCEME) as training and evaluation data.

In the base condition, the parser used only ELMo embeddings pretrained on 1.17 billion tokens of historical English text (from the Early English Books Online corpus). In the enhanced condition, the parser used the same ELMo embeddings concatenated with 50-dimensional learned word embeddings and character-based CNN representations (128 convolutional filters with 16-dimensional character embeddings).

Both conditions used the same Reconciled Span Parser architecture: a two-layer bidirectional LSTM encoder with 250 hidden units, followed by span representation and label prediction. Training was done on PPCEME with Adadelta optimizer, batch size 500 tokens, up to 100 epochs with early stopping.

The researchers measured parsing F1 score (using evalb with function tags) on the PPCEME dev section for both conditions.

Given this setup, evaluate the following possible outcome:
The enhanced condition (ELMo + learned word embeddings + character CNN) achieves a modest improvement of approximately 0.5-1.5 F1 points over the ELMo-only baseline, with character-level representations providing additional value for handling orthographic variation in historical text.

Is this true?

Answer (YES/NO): NO